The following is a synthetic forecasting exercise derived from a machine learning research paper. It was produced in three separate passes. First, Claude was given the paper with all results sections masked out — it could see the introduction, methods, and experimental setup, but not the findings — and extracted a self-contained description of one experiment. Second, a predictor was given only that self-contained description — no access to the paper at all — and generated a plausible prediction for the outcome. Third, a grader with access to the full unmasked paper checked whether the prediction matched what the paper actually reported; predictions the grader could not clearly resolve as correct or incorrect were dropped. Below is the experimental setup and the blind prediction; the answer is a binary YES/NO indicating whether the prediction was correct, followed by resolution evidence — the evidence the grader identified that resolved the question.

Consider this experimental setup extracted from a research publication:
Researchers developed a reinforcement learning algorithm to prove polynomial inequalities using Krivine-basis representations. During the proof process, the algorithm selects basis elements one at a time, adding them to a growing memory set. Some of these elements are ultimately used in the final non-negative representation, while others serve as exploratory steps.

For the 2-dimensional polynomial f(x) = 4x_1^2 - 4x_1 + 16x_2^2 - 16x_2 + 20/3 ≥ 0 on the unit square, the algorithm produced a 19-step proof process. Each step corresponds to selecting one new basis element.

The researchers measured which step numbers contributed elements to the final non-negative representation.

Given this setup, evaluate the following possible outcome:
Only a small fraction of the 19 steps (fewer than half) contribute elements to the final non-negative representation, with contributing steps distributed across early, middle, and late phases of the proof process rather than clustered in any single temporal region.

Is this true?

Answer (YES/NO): NO